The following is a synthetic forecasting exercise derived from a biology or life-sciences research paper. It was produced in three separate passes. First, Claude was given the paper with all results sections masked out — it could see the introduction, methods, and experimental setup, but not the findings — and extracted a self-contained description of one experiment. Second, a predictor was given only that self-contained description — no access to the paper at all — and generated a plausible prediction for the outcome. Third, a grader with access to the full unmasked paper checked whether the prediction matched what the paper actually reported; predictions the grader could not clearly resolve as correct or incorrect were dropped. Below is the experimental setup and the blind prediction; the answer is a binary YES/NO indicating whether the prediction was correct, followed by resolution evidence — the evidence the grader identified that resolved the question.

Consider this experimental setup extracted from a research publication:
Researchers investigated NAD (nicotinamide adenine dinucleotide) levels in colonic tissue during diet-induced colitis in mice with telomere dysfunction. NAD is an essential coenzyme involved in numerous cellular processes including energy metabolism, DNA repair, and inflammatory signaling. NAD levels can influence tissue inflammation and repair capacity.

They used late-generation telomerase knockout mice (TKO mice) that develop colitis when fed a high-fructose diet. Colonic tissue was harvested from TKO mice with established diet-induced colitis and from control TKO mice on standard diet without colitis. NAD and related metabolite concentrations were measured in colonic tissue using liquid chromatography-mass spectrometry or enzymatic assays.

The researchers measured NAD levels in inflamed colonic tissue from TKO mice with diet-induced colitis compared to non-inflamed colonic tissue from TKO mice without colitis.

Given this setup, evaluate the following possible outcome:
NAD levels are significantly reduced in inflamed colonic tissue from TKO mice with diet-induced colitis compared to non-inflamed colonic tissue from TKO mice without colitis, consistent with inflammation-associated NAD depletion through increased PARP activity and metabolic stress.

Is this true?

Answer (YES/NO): YES